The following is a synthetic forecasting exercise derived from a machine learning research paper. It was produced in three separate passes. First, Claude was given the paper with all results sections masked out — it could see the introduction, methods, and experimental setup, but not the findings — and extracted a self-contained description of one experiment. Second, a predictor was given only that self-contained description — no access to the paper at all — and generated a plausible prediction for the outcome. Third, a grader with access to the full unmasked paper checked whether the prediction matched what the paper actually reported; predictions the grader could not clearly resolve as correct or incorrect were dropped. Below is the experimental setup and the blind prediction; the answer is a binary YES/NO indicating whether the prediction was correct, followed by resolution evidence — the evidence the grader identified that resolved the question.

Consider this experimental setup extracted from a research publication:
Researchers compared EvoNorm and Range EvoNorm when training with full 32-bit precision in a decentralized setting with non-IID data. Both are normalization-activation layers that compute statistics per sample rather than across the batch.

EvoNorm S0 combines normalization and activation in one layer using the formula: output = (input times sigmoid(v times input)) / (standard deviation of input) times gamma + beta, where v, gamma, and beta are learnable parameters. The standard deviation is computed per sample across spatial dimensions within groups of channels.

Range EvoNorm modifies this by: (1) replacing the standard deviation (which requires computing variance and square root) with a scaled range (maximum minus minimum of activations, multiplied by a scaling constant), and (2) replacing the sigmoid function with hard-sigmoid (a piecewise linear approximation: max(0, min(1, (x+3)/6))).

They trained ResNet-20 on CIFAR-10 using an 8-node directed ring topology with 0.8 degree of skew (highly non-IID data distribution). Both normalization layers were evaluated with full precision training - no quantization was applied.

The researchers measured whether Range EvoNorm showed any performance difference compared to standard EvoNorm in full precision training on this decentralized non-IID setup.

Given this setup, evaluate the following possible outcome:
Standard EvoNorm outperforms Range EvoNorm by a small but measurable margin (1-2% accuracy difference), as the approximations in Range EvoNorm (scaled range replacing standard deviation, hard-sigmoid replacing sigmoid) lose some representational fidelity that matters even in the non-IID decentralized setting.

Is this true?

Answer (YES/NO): NO